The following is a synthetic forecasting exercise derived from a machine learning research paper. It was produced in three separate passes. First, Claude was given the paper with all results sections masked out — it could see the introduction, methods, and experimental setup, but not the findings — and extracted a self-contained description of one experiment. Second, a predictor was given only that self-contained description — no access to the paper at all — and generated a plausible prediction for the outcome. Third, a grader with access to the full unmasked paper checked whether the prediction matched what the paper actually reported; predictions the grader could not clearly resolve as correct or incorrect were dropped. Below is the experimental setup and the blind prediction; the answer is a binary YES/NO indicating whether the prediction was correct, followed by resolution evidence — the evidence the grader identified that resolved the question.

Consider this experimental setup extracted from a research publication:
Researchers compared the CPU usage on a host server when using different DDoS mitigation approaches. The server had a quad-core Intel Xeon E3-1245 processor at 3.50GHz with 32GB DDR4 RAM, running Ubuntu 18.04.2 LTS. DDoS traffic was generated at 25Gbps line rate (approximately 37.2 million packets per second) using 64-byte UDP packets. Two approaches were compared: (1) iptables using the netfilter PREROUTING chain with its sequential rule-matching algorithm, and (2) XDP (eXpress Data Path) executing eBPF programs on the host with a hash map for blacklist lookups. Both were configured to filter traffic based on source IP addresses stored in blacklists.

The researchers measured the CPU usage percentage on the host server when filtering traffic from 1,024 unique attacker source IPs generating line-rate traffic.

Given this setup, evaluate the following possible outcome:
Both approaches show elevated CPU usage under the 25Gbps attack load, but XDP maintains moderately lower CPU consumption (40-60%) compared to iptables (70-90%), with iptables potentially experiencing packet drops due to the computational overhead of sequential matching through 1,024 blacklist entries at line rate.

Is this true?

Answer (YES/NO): NO